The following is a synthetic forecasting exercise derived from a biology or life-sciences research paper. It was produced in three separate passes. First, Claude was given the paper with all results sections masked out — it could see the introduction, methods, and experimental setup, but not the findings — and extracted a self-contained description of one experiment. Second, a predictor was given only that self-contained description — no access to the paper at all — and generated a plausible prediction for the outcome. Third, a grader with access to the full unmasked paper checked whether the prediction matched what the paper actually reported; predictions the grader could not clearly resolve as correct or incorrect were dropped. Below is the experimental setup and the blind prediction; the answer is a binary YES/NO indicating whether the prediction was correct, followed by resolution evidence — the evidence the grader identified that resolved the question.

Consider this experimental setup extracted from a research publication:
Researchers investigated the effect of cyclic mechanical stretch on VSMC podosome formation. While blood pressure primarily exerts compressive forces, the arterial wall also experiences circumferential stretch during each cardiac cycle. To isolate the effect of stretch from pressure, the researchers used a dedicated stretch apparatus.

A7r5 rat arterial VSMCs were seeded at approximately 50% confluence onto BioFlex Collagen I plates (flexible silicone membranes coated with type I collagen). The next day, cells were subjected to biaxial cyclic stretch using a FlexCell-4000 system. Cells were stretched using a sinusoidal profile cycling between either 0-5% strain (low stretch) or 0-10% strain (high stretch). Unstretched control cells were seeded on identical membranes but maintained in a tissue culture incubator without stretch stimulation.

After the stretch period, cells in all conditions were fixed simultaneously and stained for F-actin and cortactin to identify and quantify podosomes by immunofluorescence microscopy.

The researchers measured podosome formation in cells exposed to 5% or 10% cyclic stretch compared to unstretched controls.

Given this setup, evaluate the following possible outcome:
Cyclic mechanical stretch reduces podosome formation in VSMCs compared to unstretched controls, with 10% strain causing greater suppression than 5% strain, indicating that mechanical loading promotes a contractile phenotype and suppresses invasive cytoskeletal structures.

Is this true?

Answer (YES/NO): NO